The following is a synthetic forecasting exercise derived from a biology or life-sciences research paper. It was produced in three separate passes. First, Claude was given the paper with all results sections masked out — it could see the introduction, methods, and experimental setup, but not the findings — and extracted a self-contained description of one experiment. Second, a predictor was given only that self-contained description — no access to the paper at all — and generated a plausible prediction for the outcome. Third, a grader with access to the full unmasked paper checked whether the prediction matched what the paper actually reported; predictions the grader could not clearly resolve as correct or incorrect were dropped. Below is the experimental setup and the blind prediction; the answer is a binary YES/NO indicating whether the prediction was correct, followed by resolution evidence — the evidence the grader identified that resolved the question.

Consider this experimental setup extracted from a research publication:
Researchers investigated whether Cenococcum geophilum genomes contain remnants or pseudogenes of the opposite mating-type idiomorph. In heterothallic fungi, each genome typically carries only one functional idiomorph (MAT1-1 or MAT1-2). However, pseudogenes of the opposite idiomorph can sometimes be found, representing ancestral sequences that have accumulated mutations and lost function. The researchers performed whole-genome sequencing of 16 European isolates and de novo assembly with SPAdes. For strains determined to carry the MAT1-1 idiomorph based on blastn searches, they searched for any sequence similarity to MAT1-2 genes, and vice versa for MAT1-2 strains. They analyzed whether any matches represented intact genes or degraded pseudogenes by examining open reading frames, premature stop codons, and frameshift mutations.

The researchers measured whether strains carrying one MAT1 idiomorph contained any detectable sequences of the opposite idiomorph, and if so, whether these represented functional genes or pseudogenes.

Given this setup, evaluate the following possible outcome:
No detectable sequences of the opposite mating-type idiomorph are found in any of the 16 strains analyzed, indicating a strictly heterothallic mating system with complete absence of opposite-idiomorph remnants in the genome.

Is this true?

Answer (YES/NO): NO